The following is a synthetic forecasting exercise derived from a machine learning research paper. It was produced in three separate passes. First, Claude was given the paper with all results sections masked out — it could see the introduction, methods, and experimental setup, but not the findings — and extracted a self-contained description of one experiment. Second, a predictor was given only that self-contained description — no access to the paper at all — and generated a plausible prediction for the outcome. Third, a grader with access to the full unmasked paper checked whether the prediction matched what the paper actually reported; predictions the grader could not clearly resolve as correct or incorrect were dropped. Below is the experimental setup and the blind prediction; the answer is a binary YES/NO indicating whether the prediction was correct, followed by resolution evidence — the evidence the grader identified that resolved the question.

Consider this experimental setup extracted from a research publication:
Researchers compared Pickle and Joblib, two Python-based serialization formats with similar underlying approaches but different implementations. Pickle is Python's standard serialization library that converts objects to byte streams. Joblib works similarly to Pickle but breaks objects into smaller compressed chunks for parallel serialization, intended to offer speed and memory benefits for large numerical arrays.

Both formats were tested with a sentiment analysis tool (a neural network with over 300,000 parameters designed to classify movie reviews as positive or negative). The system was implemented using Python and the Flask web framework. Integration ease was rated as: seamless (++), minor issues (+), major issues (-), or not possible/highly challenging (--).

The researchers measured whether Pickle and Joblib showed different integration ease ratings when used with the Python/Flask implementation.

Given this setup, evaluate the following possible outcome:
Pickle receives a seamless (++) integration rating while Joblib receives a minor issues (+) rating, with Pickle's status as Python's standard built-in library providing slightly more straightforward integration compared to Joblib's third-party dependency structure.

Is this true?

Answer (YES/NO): NO